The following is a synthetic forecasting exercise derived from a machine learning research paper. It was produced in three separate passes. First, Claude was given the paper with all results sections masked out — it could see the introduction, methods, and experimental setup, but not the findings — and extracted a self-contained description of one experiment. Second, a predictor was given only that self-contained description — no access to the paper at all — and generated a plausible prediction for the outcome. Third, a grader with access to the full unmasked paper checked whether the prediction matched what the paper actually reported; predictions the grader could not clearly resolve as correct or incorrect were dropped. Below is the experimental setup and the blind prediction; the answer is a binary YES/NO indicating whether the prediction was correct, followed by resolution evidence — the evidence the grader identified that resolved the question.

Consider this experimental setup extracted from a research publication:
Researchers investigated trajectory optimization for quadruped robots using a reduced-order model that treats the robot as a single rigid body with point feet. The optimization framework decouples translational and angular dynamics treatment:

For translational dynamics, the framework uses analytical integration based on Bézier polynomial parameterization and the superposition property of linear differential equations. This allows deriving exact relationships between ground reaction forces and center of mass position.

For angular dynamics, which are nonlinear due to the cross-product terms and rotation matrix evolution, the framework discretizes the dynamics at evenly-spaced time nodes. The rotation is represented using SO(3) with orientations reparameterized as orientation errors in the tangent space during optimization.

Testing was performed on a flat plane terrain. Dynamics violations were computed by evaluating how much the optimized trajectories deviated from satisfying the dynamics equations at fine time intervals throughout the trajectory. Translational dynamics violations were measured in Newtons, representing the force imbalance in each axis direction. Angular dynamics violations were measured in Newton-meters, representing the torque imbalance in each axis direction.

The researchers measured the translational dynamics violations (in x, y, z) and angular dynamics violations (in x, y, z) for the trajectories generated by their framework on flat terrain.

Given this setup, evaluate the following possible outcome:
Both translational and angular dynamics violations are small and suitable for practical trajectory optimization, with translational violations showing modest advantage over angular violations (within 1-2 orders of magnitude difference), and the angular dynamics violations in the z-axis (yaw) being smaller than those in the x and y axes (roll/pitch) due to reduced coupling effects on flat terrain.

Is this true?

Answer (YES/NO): NO